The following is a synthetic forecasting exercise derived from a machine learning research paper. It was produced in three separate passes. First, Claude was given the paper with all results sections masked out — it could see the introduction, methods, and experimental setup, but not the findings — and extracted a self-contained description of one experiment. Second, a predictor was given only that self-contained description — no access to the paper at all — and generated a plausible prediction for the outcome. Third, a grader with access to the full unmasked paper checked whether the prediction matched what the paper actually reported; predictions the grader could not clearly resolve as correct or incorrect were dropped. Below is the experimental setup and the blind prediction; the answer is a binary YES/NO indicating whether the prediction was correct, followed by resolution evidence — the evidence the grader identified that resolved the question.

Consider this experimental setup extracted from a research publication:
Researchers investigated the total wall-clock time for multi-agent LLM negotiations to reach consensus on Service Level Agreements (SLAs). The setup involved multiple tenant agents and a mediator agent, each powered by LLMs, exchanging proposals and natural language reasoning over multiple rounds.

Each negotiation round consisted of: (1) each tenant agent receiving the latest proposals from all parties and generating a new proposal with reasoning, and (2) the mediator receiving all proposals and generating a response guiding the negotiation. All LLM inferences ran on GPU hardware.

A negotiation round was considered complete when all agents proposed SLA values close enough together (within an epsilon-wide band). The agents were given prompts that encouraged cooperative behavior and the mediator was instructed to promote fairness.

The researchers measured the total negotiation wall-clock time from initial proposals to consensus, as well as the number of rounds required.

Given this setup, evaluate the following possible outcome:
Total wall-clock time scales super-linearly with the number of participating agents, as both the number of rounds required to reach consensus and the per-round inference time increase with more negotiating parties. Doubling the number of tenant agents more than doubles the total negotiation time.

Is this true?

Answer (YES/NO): NO